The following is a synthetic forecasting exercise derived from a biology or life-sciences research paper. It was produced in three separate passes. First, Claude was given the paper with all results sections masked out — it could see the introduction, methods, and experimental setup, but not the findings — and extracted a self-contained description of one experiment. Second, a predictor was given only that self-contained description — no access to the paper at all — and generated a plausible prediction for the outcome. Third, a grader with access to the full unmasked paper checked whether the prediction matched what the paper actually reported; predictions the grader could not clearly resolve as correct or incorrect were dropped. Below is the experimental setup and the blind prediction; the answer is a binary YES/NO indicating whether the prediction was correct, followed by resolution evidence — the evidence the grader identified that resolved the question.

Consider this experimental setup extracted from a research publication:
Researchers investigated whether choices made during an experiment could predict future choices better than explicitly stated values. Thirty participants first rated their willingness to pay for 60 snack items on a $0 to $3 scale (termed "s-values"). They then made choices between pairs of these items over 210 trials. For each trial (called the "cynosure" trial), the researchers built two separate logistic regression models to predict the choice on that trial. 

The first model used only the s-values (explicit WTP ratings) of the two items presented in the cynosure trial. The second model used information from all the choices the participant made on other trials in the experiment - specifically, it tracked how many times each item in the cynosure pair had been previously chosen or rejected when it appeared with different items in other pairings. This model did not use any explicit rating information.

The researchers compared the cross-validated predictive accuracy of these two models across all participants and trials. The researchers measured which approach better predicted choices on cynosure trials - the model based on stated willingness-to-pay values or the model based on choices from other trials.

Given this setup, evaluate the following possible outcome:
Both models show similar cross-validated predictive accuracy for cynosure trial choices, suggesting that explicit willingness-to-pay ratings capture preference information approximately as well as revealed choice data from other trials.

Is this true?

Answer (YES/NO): NO